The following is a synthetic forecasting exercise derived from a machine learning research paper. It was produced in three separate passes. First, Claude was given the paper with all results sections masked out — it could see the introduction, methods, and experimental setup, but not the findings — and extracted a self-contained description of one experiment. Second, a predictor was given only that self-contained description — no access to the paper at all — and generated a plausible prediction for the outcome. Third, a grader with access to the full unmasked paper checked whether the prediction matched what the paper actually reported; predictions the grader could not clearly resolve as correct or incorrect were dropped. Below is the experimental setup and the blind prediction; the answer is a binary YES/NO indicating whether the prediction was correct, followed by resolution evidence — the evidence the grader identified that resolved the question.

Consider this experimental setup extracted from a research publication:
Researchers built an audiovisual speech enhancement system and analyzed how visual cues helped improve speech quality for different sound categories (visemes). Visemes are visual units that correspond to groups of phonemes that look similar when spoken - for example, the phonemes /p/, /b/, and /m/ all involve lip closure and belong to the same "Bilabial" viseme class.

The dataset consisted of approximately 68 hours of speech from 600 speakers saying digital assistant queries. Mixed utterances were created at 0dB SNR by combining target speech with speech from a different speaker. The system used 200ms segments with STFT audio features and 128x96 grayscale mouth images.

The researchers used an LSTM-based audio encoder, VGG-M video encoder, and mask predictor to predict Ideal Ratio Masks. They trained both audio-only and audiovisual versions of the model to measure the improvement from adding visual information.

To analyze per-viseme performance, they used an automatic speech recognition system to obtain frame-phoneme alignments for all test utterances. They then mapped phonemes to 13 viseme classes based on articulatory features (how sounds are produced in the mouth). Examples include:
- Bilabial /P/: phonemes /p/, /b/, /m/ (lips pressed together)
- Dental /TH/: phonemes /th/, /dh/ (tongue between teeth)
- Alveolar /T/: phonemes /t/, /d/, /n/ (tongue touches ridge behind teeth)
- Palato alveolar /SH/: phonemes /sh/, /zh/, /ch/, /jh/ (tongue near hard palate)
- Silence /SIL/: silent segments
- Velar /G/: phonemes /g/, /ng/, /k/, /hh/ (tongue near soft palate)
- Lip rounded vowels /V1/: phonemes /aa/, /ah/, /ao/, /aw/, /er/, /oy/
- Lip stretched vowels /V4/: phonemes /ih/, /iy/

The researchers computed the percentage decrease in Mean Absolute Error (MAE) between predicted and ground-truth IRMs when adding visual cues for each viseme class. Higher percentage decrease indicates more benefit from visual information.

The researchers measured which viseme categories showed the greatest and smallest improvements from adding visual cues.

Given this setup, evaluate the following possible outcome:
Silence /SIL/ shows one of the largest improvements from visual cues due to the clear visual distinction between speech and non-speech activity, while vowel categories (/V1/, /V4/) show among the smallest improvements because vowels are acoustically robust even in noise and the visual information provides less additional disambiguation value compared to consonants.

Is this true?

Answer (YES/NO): NO